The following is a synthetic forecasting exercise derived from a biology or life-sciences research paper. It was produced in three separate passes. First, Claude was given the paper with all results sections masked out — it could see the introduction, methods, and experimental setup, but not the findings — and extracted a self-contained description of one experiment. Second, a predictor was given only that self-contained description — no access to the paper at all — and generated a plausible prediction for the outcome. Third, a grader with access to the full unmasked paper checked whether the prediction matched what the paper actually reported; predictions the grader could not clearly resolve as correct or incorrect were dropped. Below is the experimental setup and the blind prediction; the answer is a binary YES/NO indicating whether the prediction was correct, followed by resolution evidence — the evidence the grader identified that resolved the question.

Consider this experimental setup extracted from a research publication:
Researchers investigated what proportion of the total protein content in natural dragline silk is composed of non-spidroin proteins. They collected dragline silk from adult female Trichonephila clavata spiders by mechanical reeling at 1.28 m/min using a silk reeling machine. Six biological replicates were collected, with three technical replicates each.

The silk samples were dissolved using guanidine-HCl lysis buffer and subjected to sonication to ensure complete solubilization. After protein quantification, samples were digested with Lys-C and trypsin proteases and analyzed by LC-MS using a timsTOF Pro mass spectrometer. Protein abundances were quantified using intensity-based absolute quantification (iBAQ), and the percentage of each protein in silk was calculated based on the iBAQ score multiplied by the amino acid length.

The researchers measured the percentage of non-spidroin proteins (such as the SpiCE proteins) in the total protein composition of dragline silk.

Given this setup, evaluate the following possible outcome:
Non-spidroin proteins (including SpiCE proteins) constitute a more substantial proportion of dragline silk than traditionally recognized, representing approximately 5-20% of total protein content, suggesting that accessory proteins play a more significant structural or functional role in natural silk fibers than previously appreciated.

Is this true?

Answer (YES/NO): YES